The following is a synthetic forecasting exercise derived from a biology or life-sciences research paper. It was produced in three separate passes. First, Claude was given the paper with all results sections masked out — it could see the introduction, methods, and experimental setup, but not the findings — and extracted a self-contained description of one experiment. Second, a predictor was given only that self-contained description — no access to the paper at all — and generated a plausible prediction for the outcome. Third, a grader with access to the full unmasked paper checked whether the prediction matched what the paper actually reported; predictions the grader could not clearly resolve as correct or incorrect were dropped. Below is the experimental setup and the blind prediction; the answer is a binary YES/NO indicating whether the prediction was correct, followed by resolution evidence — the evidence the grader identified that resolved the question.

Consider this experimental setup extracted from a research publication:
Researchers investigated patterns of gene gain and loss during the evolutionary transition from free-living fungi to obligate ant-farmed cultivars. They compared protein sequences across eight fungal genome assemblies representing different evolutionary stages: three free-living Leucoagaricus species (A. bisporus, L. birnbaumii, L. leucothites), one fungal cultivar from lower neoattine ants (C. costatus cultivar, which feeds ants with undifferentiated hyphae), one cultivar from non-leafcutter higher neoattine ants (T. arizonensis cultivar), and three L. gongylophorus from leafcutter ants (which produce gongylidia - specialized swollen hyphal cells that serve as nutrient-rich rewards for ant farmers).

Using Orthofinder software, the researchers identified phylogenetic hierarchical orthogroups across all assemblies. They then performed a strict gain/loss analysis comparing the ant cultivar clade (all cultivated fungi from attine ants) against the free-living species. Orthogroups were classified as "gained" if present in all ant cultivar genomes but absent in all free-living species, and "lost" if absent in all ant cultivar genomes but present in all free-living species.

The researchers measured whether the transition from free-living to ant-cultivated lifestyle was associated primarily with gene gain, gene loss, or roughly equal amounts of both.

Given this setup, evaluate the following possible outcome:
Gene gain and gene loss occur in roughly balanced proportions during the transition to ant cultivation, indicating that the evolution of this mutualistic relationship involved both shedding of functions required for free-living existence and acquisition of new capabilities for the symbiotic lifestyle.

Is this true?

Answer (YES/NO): NO